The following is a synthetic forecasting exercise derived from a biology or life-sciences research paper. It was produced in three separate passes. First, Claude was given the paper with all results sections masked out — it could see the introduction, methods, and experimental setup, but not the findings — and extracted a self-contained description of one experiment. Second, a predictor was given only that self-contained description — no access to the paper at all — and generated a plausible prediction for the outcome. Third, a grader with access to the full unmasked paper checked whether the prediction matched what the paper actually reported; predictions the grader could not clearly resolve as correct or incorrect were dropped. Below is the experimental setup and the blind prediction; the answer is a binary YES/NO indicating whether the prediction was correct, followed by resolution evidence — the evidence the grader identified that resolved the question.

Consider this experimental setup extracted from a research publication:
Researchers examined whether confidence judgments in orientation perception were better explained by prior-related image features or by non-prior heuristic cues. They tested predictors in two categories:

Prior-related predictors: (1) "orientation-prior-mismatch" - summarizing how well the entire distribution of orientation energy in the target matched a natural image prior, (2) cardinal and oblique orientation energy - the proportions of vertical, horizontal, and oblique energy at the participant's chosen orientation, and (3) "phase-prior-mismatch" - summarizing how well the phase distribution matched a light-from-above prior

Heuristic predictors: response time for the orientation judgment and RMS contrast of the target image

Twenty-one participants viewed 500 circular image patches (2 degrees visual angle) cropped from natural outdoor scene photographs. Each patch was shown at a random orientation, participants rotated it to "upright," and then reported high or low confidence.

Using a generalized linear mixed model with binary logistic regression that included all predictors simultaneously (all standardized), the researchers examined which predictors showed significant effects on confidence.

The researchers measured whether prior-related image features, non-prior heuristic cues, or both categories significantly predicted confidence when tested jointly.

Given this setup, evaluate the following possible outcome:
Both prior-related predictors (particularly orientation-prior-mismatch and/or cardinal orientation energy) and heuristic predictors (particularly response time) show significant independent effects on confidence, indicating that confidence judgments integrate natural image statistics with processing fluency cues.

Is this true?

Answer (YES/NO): NO